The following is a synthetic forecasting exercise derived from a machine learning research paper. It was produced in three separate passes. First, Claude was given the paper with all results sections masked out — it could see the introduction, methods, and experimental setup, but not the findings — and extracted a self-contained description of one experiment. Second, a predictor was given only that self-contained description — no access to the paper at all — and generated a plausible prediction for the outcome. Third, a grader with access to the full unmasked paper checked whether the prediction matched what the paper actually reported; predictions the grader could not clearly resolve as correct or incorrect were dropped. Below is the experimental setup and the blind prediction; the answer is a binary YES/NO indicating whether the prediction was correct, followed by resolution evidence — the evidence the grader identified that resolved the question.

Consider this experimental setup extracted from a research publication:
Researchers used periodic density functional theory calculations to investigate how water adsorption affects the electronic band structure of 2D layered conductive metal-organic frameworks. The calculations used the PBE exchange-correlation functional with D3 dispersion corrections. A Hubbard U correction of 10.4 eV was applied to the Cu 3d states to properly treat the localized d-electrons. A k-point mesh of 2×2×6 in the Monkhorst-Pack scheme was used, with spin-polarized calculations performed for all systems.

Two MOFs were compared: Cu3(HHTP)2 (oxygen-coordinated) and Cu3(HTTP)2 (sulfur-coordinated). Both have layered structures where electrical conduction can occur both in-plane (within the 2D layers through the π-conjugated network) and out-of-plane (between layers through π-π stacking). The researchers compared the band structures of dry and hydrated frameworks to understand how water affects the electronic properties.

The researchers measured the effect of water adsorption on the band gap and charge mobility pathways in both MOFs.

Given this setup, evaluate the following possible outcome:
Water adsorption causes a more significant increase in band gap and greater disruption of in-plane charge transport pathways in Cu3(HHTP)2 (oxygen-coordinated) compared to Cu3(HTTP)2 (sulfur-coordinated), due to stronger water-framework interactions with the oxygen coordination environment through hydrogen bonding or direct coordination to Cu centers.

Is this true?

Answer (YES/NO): NO